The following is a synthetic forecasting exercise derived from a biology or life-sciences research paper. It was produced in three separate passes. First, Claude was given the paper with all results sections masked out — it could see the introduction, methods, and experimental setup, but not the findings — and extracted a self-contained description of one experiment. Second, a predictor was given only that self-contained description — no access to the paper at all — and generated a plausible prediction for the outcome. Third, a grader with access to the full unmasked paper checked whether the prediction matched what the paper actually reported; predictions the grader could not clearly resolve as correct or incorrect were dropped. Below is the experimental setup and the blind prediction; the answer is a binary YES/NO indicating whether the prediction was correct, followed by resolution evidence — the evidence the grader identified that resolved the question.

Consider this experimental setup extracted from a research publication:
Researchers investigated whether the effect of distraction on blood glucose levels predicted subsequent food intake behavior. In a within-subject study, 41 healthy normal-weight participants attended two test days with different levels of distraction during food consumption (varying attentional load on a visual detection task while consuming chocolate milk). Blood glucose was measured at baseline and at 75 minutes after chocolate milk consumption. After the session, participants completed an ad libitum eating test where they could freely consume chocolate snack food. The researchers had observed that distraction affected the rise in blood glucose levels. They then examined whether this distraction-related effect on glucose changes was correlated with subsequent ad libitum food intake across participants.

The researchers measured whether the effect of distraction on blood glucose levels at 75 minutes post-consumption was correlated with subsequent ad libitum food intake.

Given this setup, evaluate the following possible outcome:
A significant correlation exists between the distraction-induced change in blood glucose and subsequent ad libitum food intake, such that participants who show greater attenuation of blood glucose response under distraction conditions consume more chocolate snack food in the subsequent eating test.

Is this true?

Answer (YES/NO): NO